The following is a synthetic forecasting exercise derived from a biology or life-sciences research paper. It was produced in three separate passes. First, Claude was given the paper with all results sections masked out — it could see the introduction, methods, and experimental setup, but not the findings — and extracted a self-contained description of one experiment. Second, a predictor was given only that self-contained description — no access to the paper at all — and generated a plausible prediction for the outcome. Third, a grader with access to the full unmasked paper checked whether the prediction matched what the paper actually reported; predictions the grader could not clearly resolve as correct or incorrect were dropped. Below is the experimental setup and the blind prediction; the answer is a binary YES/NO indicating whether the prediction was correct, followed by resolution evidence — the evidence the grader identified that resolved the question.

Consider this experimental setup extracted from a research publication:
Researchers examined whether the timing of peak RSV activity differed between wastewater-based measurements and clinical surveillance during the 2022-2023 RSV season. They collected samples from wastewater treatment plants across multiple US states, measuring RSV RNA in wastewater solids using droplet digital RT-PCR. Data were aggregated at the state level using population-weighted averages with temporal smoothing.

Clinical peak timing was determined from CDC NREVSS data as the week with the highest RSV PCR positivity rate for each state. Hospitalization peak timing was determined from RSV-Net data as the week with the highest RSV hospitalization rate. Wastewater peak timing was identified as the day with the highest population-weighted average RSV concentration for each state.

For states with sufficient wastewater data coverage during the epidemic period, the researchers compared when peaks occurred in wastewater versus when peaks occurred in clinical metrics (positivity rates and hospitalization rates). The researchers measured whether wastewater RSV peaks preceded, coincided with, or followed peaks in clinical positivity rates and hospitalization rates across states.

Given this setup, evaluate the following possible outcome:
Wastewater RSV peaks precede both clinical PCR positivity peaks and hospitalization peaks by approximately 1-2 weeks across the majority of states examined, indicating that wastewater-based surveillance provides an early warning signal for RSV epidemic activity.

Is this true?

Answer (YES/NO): NO